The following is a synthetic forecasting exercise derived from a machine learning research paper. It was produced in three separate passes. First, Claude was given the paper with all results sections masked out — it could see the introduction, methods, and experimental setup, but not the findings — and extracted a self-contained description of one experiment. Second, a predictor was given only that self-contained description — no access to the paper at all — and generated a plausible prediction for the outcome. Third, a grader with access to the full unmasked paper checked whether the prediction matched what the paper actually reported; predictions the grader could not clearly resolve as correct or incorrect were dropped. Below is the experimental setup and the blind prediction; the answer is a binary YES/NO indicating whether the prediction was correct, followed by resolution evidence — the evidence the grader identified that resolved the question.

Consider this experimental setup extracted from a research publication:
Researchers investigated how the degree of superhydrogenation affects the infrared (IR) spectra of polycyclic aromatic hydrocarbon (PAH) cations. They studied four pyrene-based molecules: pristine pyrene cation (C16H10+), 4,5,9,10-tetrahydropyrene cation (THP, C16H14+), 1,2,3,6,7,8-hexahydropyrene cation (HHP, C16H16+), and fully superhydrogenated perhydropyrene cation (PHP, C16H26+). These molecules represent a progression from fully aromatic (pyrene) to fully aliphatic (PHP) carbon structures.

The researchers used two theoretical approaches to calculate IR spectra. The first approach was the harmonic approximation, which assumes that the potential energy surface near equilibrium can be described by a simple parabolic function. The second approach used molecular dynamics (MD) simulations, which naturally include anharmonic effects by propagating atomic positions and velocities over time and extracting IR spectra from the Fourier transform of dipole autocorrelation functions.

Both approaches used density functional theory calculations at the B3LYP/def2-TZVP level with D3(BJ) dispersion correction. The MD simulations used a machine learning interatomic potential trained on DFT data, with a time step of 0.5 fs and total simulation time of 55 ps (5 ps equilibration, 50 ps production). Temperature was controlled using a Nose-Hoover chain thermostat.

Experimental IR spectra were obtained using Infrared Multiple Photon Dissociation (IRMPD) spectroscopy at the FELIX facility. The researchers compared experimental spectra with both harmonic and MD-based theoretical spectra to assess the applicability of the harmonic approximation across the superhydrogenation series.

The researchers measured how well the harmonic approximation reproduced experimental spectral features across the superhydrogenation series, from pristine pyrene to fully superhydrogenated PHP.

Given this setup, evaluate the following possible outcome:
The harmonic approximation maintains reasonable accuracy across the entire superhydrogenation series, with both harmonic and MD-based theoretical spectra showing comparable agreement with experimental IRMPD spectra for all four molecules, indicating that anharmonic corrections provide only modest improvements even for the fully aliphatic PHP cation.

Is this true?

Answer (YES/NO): NO